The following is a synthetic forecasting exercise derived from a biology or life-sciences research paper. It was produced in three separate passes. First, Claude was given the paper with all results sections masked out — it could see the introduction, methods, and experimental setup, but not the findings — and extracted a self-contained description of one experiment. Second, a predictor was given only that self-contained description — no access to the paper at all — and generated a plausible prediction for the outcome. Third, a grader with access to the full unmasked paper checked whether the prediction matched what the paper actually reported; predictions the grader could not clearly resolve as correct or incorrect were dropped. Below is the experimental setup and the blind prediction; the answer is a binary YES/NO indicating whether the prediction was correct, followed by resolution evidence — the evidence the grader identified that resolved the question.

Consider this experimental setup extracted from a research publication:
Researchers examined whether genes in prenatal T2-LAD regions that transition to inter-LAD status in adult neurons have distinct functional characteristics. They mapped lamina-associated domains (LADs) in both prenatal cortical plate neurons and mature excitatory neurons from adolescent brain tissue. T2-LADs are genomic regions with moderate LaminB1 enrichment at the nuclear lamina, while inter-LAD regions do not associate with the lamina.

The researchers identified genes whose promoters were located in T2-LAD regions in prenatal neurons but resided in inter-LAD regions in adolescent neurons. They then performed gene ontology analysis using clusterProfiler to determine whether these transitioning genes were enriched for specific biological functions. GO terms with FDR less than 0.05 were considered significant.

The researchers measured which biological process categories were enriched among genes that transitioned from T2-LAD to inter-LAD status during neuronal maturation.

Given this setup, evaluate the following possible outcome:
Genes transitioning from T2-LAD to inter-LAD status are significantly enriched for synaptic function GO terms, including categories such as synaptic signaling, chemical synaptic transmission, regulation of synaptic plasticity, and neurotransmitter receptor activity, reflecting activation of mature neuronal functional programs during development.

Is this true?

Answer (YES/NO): NO